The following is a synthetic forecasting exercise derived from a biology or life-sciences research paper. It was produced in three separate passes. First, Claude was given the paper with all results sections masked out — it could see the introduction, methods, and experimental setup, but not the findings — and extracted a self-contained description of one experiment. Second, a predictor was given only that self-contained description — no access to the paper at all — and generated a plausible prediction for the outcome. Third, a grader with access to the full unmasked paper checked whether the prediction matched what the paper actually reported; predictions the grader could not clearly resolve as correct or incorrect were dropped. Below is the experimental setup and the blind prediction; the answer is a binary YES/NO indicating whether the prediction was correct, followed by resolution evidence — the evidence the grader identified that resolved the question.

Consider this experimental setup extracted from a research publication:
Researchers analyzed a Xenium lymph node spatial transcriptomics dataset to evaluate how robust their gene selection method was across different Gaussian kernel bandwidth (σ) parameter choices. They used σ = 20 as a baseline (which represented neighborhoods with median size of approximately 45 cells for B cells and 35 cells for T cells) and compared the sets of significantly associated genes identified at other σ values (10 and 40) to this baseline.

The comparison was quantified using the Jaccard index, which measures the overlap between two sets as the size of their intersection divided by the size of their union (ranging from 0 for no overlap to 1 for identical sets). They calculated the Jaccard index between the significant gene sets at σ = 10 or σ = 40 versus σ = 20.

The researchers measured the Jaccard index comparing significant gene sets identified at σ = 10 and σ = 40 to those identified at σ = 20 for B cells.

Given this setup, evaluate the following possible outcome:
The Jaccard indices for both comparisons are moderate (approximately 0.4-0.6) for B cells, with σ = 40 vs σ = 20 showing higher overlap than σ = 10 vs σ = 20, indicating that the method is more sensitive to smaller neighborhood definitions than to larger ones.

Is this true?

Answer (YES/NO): NO